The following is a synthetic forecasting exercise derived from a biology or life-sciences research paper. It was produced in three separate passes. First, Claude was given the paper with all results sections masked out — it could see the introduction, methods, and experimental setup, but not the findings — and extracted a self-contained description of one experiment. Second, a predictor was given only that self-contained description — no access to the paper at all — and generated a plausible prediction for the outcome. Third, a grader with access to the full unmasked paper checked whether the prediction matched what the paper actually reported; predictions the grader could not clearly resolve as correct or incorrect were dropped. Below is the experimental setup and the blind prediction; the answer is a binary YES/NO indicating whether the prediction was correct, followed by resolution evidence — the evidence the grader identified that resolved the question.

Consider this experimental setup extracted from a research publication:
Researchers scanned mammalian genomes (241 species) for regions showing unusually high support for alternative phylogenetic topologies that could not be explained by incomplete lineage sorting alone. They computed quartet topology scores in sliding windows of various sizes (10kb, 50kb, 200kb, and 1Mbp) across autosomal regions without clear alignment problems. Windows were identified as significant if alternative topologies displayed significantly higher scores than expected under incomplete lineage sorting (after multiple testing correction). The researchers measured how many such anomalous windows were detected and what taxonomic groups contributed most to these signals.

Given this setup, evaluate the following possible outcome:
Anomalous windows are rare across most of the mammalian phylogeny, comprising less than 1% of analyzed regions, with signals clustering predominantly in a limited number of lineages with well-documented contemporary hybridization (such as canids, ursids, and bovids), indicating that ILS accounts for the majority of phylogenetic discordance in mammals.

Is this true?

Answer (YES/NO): NO